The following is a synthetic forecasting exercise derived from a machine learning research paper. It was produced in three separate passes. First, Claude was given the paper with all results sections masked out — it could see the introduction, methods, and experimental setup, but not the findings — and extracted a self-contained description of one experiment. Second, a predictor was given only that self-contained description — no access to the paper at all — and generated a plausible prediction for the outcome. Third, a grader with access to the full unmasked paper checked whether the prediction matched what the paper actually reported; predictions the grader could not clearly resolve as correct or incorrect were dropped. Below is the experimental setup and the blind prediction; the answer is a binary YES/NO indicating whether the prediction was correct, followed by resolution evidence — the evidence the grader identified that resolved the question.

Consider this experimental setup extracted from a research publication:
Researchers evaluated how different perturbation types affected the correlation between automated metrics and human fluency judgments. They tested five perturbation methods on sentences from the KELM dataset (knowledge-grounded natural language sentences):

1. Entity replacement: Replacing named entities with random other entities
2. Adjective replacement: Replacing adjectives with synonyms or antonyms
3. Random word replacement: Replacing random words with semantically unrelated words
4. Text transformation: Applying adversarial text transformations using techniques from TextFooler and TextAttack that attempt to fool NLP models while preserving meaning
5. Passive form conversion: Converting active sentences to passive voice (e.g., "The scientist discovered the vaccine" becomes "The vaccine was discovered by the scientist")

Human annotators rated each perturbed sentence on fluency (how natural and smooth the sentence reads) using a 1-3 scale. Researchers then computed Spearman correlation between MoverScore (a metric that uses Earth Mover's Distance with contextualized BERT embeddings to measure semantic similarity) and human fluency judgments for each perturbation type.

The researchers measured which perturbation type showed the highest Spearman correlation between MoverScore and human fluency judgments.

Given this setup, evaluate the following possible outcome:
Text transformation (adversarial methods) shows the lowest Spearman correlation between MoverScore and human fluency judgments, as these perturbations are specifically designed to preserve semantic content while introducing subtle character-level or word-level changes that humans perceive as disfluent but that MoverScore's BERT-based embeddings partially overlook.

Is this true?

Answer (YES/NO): NO